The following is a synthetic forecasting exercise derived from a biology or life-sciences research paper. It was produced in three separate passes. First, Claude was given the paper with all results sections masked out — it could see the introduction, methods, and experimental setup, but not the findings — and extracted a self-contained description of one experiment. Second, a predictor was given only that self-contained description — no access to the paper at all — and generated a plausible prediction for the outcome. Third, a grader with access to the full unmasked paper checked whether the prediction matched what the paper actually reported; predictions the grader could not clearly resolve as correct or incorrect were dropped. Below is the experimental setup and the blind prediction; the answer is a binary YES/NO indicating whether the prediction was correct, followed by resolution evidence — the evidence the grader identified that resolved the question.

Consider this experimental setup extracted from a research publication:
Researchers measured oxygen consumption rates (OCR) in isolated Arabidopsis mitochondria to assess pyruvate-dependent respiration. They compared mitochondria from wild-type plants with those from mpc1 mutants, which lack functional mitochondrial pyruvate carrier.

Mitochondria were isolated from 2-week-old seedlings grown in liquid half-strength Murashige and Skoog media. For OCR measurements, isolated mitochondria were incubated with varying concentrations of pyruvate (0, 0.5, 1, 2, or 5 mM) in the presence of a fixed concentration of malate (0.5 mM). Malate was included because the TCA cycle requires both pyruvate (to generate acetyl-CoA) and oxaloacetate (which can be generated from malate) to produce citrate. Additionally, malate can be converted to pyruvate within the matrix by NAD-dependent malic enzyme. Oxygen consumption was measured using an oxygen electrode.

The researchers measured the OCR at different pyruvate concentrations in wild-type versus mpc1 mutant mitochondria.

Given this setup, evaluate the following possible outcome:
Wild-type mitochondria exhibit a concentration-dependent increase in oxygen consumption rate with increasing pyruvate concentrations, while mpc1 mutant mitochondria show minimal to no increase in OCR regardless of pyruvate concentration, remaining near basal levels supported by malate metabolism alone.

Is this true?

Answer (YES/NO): NO